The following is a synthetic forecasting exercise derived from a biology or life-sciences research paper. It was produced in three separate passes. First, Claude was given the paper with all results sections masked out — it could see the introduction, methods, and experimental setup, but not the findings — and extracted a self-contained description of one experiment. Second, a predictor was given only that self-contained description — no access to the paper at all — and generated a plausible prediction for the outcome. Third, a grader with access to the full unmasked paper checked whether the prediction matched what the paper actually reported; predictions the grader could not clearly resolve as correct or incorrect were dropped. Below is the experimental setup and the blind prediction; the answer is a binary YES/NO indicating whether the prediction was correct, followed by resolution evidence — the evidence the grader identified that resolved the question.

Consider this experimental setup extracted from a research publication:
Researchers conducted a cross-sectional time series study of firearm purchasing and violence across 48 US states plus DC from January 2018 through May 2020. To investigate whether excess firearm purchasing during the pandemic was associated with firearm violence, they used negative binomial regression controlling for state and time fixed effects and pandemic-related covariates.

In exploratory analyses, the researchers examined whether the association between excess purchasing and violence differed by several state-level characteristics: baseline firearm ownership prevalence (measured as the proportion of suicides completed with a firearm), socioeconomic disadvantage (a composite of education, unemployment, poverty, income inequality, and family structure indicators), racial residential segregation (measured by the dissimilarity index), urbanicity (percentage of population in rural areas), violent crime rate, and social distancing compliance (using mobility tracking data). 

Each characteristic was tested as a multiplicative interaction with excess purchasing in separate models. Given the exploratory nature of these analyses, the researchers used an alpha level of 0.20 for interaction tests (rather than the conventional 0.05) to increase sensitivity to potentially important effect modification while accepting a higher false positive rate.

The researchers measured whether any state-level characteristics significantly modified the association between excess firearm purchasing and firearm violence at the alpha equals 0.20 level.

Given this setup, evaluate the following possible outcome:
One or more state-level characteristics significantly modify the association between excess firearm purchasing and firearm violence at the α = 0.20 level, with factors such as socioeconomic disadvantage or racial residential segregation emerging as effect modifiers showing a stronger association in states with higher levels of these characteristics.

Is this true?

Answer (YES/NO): NO